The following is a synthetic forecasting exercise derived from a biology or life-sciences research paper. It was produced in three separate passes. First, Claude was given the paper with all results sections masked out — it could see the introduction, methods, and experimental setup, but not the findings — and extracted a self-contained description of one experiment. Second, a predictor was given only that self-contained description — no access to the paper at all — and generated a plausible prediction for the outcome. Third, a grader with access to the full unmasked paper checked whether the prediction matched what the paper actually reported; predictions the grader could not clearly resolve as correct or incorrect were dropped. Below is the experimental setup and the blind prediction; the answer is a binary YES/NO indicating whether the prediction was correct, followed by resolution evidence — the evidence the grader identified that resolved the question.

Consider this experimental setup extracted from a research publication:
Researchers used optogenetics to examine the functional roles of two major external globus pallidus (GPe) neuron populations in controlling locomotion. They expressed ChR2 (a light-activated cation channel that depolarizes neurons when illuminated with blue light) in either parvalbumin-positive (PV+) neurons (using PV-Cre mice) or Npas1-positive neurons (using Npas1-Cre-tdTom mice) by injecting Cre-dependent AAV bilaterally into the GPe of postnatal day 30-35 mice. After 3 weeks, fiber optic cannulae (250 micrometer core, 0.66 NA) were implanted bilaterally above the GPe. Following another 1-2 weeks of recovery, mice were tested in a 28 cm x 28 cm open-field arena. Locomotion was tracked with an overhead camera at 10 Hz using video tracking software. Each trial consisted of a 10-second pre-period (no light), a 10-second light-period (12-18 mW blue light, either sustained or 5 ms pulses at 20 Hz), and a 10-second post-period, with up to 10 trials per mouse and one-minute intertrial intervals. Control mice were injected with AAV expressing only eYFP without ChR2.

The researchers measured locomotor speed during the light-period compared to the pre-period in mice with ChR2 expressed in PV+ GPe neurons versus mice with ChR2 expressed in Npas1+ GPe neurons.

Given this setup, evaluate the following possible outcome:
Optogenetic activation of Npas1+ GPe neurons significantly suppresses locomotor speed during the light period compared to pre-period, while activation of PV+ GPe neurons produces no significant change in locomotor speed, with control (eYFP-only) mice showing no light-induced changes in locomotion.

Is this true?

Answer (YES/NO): NO